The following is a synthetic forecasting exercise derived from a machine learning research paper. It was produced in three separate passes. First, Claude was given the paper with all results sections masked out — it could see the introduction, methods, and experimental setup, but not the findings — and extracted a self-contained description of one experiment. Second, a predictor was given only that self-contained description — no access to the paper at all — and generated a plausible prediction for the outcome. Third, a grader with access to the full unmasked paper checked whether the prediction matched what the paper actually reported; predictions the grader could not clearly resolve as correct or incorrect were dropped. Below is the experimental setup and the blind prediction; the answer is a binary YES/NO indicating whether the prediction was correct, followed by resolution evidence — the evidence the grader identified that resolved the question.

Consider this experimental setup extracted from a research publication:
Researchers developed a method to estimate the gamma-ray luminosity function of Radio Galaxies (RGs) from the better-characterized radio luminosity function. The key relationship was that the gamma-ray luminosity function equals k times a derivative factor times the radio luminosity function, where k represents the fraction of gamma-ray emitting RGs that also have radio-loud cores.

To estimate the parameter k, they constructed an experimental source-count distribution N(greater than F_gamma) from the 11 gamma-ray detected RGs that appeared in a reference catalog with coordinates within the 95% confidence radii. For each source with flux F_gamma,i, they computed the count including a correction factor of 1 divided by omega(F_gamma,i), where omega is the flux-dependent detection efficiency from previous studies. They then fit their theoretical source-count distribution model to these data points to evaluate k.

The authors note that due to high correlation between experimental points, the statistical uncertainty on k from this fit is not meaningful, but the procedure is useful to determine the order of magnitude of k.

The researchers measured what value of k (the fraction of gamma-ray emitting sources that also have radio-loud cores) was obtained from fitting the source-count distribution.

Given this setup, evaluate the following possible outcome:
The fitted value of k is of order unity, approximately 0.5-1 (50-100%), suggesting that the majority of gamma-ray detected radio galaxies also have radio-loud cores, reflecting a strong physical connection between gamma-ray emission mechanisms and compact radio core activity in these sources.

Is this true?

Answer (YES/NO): YES